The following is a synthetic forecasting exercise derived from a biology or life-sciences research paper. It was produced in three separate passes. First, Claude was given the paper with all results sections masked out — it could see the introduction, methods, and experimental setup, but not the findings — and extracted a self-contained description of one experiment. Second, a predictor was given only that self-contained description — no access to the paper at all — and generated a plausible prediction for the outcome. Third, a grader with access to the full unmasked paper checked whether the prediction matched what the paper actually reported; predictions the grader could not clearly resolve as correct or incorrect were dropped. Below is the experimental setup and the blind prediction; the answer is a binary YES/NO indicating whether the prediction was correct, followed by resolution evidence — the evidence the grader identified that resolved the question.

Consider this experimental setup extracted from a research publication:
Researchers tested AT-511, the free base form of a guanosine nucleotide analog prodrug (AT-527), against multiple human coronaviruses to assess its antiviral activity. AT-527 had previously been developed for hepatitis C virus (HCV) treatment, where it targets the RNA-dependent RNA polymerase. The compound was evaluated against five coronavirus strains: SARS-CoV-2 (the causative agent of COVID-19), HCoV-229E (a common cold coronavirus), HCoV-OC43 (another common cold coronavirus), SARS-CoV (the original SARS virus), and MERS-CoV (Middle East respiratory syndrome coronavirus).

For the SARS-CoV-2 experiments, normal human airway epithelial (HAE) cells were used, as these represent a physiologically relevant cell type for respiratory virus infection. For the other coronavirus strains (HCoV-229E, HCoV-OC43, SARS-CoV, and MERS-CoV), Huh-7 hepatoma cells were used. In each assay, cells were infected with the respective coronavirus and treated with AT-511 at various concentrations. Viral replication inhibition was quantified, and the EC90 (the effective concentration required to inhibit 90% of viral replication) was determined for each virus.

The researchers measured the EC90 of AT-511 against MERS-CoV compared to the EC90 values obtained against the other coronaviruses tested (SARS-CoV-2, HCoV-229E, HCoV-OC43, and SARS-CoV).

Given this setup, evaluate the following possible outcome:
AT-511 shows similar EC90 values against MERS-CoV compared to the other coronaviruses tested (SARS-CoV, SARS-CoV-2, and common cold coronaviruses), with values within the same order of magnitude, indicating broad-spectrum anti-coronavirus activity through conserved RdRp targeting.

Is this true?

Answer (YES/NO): NO